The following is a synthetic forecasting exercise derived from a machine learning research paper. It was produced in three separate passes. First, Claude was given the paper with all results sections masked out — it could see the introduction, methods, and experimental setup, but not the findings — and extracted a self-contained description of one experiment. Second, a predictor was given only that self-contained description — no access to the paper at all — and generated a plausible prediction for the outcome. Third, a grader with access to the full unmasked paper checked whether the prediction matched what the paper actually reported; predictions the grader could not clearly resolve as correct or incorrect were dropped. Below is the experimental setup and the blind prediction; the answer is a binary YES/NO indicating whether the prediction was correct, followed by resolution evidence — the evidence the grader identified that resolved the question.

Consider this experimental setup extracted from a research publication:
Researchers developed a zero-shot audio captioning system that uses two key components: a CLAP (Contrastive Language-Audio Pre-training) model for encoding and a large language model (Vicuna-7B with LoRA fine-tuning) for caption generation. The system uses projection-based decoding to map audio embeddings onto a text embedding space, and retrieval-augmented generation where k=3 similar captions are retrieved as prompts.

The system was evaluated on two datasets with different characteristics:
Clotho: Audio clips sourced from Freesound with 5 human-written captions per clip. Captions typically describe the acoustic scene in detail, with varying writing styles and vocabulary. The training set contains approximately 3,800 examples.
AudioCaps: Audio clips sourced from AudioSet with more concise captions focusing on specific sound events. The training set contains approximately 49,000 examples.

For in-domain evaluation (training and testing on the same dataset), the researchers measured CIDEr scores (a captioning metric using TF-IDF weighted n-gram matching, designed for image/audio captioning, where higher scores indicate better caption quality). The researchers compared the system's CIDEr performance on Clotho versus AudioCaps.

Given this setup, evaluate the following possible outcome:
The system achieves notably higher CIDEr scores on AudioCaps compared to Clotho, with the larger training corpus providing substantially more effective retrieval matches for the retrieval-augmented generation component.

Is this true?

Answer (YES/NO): YES